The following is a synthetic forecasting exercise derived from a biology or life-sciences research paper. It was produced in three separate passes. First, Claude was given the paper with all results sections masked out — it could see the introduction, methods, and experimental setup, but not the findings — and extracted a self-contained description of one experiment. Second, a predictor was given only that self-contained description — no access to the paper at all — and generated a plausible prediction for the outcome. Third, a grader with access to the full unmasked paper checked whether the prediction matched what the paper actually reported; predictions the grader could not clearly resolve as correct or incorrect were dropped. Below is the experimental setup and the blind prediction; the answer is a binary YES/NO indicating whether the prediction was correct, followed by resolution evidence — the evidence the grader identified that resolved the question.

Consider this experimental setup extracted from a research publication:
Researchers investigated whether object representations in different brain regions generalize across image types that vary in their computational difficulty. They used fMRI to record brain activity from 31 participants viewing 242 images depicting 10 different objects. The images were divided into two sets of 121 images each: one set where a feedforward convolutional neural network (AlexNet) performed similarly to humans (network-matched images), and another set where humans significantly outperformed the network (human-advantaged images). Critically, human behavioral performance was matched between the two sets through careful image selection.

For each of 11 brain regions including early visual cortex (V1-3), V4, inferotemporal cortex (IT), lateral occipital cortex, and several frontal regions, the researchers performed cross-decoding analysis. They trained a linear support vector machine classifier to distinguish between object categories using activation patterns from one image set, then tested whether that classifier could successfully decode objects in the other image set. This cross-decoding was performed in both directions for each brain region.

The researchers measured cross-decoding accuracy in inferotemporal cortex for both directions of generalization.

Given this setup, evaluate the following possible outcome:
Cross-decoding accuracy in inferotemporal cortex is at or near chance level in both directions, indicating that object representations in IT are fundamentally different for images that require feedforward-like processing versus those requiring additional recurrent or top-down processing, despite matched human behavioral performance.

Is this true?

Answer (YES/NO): NO